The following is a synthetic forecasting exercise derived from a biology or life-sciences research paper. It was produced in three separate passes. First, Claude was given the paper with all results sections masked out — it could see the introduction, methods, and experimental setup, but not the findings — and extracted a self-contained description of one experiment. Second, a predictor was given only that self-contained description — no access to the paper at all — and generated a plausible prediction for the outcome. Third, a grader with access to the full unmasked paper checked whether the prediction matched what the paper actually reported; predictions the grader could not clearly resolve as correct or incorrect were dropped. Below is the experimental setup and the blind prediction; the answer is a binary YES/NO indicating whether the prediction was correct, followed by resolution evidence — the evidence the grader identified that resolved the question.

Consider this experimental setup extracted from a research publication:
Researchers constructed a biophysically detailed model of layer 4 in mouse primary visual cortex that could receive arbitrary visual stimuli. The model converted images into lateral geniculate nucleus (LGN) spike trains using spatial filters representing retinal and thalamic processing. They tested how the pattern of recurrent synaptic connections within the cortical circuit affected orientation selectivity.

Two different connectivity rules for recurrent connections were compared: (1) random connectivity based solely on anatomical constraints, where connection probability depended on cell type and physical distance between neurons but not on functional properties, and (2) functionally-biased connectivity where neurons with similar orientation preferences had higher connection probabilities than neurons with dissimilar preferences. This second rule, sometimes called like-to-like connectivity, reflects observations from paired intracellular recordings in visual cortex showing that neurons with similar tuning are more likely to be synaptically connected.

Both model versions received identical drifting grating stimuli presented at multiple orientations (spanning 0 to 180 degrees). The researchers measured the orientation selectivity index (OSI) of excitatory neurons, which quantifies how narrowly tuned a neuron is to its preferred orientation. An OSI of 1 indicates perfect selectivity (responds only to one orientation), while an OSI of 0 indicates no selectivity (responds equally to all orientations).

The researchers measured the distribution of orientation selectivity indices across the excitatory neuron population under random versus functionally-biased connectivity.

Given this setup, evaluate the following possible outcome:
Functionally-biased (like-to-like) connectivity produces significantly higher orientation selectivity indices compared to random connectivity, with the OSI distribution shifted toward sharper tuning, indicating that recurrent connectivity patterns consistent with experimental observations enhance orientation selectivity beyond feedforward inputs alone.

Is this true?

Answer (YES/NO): YES